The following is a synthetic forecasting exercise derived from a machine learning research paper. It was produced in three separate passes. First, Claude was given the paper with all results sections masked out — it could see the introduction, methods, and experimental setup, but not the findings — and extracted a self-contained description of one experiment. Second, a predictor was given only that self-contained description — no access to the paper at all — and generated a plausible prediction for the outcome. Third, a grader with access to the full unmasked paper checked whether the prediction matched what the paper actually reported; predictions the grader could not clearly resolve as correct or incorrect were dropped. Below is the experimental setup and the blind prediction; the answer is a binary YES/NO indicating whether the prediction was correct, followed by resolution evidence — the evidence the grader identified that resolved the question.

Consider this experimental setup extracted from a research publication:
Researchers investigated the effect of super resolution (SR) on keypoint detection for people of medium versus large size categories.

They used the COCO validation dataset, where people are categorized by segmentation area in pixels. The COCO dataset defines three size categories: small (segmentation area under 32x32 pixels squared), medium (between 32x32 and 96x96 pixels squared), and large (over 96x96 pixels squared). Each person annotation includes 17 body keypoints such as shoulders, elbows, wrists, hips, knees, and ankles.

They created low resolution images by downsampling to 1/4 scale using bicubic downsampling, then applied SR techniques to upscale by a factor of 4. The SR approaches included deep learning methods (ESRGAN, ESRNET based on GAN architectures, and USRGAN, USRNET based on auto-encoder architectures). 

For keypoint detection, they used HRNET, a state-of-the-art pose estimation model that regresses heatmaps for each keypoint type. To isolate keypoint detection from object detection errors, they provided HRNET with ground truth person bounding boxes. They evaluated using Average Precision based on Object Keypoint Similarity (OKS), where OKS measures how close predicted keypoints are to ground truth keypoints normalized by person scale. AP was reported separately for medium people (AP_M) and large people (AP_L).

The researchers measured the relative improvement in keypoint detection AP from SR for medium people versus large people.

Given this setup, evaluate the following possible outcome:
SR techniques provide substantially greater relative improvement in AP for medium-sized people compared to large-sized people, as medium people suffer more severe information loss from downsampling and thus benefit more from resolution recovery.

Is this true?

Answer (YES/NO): YES